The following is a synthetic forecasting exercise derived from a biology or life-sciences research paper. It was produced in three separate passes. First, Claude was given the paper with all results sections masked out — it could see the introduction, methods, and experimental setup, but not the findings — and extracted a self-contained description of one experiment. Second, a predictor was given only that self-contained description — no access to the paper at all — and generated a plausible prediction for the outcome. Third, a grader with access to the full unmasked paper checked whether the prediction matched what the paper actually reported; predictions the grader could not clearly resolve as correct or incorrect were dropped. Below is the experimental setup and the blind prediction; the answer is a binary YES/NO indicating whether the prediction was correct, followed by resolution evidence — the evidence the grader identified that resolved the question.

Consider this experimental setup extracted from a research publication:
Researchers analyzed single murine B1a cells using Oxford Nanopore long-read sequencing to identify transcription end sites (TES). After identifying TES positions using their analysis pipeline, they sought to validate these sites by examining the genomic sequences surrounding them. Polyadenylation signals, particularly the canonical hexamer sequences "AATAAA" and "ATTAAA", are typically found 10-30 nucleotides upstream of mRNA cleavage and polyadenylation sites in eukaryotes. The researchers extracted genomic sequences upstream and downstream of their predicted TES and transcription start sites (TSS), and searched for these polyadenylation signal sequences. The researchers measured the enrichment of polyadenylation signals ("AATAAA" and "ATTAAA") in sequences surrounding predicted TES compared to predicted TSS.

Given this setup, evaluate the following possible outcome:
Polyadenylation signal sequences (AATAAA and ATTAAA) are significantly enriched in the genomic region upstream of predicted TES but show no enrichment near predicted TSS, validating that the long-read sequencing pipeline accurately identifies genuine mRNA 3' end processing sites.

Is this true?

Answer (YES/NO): YES